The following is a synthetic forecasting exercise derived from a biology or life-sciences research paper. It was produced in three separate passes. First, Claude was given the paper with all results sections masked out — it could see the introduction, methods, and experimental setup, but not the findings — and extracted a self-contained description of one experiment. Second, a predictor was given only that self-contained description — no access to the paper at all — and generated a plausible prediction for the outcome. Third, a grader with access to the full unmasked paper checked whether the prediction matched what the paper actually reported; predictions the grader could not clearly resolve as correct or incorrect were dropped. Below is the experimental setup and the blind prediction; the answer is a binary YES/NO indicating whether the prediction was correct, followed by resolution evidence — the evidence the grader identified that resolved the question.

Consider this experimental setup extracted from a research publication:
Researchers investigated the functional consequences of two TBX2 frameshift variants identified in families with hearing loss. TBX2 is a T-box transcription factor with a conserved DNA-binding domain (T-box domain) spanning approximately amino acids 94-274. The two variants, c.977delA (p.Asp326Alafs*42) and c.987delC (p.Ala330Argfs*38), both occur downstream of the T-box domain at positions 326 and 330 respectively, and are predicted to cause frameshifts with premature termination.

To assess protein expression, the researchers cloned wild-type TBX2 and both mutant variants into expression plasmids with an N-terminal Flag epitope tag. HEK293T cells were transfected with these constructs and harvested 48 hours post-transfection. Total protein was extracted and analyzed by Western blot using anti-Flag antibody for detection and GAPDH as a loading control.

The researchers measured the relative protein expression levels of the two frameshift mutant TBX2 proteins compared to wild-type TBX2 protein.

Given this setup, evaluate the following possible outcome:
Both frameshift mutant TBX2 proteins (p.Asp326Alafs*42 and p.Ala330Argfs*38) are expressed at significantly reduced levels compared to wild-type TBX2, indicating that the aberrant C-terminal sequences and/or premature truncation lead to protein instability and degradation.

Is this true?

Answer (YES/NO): NO